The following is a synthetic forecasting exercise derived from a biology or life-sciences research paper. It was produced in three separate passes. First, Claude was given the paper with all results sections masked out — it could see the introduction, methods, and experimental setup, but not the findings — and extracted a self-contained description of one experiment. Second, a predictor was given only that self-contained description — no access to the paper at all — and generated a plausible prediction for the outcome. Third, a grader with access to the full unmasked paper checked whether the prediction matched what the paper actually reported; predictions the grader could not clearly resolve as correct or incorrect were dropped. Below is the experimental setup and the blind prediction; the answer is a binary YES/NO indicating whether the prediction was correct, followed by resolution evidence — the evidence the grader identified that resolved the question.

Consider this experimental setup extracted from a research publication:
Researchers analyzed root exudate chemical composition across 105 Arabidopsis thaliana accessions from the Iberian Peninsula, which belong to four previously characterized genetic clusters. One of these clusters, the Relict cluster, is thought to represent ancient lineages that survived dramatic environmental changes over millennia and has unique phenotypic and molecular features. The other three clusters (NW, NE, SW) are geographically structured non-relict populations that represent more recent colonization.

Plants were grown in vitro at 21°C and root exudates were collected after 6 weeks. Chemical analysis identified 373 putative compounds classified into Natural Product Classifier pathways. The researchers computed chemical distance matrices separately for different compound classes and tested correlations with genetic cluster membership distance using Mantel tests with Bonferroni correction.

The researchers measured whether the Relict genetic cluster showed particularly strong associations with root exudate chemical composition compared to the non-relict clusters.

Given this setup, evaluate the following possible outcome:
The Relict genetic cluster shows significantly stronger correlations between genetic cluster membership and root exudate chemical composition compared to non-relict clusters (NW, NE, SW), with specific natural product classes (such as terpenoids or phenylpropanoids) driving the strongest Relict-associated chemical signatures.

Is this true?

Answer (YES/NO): NO